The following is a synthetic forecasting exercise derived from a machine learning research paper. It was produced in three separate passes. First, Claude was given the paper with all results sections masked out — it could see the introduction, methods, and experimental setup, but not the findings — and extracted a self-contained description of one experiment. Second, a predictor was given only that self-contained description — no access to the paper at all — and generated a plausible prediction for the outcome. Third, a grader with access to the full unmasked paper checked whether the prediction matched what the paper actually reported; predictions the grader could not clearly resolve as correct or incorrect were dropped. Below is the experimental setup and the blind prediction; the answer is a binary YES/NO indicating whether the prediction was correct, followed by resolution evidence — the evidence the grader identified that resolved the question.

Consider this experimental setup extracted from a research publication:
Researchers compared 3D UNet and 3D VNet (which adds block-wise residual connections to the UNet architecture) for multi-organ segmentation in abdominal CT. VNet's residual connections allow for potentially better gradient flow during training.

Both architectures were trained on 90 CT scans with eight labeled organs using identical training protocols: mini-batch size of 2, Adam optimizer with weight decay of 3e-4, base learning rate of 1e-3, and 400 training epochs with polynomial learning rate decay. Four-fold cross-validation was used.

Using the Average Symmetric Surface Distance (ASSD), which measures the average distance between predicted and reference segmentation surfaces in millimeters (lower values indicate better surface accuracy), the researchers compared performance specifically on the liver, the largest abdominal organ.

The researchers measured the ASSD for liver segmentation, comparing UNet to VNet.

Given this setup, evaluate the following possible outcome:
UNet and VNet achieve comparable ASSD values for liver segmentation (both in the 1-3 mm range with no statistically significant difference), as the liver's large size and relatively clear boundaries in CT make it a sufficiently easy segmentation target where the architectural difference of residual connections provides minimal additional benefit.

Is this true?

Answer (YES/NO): NO